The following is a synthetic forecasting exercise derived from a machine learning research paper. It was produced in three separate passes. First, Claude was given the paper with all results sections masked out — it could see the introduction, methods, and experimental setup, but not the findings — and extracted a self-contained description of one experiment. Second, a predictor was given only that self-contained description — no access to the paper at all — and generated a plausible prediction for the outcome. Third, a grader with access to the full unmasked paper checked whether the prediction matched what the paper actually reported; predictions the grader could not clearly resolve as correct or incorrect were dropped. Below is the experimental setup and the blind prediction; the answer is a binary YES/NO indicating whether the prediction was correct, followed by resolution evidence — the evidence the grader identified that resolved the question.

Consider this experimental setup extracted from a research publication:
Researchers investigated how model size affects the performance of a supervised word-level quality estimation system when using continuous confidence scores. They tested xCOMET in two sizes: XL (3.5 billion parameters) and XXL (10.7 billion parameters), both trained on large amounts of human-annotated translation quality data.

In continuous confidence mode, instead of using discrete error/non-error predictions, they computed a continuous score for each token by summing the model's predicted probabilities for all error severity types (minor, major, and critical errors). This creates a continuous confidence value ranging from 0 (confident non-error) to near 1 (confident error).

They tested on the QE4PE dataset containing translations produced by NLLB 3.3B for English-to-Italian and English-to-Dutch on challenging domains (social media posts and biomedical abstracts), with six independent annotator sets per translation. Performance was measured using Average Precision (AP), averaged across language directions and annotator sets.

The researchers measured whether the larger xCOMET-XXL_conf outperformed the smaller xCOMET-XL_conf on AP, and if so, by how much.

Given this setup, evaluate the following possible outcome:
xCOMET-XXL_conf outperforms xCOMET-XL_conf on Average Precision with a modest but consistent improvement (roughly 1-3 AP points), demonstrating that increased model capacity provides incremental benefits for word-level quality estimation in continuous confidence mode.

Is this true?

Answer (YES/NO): YES